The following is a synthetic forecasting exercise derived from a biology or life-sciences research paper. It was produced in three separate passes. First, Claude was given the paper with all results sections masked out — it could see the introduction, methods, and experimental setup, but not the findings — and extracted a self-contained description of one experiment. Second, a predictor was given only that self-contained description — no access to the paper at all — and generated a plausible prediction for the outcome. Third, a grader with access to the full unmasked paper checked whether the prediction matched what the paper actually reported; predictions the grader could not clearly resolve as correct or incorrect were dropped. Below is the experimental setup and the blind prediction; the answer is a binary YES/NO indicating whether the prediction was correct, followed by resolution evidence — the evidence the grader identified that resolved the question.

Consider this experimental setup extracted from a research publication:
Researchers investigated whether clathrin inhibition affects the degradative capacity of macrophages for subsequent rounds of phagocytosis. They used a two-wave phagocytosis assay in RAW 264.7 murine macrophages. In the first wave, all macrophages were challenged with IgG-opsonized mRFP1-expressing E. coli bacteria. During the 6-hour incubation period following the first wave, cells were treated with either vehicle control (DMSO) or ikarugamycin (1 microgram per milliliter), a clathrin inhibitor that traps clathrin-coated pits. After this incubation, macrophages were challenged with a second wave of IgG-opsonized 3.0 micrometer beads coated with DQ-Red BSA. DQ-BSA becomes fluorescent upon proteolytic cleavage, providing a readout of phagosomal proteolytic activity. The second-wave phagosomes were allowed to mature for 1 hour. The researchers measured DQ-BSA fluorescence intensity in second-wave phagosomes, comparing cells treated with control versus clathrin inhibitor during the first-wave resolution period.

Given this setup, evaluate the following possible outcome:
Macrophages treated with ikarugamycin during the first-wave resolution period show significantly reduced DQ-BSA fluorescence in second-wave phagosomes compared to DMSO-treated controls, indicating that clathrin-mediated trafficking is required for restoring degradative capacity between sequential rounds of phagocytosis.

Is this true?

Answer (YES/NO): YES